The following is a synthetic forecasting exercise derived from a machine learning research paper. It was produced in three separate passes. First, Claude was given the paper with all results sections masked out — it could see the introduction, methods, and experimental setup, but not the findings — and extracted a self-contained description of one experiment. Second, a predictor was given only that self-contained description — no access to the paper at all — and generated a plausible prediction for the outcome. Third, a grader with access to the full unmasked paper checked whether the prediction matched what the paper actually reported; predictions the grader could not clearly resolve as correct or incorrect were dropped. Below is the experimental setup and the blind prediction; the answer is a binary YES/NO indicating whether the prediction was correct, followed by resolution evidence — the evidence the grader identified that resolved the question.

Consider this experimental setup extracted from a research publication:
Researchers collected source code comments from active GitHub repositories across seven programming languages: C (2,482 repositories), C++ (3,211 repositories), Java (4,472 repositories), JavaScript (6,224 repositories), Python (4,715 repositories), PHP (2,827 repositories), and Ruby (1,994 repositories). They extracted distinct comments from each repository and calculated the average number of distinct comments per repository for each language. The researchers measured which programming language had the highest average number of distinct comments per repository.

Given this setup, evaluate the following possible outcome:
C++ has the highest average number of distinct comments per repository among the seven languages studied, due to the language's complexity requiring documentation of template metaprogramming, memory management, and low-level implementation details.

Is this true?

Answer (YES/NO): NO